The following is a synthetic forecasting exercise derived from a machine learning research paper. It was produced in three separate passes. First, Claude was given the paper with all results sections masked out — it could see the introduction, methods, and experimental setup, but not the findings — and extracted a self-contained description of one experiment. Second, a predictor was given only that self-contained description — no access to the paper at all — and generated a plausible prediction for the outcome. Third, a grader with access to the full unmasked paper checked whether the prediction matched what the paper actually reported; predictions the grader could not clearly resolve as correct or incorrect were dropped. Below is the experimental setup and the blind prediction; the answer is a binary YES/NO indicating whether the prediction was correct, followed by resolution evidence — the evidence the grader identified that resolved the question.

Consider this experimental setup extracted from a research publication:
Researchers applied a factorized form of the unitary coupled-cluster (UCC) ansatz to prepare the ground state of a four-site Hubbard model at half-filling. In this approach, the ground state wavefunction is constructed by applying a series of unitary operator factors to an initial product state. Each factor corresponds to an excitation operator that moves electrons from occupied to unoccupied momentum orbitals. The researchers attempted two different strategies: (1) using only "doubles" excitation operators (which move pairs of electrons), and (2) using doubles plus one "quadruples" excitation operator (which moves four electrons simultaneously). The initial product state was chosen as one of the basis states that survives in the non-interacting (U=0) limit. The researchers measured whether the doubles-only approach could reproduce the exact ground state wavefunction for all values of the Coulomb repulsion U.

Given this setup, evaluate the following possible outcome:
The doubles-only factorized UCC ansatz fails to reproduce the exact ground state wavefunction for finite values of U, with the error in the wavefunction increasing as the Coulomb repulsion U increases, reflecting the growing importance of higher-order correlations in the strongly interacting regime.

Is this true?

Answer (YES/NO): YES